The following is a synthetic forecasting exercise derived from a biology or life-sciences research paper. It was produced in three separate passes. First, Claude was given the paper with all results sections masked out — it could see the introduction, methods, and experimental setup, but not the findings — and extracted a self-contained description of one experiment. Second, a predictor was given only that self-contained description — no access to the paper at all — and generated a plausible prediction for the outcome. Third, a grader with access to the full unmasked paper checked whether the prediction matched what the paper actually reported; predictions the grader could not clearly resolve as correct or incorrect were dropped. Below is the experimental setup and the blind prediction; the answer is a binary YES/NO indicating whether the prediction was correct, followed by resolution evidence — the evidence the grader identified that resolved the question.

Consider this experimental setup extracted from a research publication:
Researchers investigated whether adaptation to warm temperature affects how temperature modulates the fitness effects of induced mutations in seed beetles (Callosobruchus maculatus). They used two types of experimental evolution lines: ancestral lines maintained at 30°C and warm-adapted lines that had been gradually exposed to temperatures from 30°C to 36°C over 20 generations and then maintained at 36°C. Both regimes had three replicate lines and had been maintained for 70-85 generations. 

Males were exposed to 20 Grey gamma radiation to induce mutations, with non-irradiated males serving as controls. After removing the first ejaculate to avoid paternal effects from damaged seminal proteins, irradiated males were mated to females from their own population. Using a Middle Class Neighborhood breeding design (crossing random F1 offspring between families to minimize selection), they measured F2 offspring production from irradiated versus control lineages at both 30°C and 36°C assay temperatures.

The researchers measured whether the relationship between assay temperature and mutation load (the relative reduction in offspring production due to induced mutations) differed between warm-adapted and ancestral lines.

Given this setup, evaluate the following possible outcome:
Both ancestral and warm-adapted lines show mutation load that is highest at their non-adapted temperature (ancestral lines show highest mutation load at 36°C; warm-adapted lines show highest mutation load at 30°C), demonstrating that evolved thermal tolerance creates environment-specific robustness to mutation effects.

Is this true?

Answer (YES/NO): NO